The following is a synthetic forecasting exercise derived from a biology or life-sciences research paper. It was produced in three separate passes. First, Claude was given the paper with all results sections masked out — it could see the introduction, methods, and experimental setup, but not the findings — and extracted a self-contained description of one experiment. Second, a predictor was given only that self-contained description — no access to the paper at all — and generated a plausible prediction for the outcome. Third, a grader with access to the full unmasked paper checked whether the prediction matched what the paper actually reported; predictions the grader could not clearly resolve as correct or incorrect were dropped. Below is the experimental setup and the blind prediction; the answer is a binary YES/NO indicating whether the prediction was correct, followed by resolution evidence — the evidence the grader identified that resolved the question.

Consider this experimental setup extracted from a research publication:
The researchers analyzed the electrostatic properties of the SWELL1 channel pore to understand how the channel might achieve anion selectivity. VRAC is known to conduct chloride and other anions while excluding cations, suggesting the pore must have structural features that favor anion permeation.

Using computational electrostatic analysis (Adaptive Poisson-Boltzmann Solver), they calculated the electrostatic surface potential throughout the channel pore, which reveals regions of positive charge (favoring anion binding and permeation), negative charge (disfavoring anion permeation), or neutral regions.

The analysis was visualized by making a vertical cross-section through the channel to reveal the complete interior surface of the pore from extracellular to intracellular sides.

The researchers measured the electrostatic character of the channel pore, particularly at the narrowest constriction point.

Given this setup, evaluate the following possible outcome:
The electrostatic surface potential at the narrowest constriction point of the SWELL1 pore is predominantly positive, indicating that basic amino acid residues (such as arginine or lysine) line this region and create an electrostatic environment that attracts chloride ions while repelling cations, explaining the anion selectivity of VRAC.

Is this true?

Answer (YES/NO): YES